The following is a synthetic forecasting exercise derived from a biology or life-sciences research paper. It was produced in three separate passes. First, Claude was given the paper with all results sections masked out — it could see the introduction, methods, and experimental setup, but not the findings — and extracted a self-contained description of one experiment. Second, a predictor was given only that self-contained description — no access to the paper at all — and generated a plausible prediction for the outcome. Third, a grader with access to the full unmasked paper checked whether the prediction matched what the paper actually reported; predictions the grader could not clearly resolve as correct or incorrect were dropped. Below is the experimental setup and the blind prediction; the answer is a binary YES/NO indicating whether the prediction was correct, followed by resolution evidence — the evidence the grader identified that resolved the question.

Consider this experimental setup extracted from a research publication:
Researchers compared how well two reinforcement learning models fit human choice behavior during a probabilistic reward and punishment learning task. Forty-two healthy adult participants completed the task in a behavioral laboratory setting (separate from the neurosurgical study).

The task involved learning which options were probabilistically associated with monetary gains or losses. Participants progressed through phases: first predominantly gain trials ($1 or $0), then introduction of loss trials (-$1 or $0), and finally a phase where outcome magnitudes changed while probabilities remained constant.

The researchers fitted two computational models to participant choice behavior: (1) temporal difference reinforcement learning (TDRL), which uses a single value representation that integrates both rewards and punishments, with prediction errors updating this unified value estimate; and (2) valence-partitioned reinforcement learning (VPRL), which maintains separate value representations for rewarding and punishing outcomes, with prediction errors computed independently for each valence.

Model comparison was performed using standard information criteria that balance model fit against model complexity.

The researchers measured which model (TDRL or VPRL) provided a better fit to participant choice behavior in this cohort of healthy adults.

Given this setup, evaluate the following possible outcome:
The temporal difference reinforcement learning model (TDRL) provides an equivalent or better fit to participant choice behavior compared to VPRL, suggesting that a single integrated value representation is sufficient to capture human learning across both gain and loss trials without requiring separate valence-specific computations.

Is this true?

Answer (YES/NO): NO